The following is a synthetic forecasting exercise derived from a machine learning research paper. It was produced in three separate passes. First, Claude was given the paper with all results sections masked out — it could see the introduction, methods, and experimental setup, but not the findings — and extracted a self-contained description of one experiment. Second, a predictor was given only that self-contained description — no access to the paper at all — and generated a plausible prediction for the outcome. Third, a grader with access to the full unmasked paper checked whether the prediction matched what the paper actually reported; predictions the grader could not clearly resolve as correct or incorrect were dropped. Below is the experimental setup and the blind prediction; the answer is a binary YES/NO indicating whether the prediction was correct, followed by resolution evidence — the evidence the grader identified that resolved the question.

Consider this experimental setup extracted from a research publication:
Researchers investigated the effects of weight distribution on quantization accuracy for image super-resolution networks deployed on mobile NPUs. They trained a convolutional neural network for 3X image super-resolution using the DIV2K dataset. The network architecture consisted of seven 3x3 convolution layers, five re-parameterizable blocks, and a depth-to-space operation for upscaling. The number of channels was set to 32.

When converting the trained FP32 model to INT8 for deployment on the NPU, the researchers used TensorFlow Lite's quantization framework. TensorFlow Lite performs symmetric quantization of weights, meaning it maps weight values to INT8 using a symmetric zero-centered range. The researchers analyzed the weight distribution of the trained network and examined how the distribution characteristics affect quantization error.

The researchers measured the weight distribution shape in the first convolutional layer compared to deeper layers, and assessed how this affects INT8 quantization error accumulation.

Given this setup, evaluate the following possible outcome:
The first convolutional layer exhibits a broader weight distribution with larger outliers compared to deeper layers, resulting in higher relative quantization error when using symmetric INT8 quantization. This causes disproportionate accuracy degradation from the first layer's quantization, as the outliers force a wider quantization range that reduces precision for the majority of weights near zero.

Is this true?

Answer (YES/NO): NO